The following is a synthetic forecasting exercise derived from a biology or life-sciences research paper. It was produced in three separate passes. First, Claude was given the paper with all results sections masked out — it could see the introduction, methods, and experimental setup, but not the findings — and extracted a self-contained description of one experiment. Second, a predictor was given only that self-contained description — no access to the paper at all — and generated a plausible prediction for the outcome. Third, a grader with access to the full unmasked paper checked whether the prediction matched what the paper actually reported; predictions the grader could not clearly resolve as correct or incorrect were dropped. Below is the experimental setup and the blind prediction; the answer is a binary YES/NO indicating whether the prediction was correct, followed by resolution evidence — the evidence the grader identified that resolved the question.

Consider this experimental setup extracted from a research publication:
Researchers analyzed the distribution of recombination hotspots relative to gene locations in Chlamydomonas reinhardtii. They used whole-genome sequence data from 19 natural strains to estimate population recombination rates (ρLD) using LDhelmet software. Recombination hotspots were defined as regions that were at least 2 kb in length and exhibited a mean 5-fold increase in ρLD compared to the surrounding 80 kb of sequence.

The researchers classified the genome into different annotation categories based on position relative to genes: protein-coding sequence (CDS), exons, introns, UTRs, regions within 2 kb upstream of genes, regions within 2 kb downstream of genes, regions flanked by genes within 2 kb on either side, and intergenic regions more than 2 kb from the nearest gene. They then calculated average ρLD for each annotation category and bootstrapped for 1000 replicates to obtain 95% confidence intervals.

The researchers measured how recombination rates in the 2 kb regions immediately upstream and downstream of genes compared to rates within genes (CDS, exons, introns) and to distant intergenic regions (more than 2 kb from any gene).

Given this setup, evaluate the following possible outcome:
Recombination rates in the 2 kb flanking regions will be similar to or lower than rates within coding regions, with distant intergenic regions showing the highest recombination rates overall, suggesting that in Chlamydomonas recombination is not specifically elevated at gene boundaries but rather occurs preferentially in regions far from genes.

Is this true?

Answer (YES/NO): NO